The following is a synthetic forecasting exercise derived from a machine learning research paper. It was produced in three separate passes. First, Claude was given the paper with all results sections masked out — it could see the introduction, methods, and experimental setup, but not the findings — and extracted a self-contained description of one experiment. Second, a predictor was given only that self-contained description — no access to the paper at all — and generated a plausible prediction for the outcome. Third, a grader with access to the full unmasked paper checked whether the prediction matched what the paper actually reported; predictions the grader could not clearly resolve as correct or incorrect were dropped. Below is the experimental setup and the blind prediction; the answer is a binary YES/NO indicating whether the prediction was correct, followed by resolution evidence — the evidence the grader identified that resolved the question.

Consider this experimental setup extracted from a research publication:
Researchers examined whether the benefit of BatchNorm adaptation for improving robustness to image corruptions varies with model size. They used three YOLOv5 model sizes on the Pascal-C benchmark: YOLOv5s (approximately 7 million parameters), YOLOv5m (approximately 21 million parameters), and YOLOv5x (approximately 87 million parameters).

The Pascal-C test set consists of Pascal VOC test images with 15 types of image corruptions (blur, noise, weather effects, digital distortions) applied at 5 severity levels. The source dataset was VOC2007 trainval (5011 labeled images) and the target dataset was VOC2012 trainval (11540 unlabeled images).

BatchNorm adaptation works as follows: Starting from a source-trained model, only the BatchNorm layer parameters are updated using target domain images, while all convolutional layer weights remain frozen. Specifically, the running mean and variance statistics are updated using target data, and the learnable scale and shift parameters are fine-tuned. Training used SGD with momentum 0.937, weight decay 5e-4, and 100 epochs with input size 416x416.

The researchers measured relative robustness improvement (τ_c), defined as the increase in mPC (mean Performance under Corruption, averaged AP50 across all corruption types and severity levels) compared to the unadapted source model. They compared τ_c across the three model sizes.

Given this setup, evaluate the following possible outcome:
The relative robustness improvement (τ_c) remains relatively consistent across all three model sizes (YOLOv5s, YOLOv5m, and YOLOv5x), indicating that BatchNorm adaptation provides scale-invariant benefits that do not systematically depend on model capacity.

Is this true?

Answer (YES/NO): NO